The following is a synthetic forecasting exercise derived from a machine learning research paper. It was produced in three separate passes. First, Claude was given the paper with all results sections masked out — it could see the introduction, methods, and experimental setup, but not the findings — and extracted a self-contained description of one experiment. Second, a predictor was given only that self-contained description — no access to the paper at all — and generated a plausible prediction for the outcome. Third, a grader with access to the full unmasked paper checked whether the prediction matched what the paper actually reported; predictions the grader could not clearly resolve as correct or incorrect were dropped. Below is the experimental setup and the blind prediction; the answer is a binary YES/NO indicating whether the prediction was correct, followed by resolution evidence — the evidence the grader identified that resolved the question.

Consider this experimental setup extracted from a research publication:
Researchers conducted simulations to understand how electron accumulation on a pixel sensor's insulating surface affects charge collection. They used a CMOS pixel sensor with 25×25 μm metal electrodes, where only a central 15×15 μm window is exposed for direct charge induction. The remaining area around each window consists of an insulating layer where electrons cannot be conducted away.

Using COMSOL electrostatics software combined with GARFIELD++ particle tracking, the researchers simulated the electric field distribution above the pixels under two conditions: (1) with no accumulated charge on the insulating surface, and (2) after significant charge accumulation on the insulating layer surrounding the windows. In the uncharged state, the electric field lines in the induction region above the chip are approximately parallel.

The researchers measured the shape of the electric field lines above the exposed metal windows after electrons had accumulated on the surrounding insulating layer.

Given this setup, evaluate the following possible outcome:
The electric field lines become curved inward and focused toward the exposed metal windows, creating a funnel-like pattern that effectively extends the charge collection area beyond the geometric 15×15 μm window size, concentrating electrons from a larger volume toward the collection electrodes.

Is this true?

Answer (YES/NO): YES